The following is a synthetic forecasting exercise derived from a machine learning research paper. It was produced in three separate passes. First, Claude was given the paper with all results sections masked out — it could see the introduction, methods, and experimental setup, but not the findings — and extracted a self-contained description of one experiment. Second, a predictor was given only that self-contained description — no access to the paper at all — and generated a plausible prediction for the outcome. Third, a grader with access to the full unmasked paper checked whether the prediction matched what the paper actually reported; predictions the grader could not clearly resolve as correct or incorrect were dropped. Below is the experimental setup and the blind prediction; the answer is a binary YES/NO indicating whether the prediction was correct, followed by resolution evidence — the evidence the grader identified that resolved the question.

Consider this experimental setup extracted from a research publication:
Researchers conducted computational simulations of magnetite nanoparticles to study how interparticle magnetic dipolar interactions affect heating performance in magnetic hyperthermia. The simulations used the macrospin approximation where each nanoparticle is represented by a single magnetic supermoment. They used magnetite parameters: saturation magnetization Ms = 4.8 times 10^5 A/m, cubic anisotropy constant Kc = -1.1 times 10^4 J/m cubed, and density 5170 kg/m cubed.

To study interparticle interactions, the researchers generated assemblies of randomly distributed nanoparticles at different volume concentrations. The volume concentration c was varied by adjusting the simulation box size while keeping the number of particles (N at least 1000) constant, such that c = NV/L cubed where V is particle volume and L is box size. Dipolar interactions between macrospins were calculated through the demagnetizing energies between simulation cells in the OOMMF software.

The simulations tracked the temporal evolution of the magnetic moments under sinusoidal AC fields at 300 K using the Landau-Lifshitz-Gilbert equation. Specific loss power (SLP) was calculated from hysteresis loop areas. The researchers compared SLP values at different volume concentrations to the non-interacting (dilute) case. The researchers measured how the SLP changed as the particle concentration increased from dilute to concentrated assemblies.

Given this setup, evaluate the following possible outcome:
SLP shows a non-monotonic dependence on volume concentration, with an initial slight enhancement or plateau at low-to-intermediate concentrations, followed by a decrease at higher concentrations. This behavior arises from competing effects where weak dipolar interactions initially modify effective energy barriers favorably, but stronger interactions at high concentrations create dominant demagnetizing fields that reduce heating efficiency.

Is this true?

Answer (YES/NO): NO